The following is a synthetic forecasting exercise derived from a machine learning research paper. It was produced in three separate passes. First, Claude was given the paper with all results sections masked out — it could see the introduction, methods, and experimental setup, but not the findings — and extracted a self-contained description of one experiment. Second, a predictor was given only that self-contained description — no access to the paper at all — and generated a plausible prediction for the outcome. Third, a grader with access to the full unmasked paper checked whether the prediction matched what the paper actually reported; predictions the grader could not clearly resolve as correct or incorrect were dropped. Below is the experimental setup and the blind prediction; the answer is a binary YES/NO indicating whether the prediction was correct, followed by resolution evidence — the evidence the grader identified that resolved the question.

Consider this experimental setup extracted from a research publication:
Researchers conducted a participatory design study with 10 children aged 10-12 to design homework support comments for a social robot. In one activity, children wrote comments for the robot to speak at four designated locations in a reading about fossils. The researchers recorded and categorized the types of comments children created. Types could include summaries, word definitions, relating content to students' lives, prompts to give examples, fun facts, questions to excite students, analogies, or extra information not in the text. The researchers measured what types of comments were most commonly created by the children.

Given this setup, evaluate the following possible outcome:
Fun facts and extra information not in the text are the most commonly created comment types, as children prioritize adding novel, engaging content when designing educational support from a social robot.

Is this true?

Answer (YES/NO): NO